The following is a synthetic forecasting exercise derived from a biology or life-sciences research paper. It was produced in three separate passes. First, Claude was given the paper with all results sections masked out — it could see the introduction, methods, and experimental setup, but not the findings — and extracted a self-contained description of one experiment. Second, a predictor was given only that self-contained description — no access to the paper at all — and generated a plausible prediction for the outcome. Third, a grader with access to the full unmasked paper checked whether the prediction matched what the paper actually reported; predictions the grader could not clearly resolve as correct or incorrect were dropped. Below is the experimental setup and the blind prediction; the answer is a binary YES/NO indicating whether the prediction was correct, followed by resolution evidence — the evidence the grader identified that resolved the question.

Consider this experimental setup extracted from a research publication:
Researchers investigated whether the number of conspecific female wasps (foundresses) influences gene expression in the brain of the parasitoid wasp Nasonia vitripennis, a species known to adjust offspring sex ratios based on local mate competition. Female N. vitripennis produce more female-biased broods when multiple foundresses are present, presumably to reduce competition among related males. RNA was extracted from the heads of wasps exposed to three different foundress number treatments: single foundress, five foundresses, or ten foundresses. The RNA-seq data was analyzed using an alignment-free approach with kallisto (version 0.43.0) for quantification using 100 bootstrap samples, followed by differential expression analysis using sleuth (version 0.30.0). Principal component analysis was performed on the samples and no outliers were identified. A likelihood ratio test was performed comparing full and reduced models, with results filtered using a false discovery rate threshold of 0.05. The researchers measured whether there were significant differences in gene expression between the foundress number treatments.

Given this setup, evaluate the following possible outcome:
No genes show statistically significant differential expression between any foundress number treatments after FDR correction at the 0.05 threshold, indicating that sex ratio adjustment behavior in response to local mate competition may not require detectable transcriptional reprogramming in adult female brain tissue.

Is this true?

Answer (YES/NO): YES